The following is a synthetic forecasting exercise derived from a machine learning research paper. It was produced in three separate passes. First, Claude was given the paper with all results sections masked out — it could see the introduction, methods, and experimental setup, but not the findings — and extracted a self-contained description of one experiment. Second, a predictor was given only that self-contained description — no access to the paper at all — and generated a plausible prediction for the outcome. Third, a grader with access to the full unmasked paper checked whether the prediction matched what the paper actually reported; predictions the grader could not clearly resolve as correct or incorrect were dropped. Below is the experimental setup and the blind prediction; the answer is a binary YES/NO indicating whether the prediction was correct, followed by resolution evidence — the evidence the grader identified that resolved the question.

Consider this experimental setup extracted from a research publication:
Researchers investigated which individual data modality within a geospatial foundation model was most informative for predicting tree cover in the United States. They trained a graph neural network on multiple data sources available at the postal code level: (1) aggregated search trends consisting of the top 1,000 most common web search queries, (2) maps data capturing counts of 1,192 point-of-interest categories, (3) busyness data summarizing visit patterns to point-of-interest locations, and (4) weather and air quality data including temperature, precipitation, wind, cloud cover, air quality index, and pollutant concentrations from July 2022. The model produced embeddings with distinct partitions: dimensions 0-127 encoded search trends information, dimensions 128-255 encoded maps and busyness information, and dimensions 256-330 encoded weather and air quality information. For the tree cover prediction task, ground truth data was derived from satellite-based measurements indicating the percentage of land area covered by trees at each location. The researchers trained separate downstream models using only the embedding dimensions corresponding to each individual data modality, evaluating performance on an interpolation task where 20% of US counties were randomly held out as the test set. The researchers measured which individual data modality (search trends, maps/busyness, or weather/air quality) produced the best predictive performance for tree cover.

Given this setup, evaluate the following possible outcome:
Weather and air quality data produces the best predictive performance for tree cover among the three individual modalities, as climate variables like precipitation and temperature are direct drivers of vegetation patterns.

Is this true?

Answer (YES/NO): YES